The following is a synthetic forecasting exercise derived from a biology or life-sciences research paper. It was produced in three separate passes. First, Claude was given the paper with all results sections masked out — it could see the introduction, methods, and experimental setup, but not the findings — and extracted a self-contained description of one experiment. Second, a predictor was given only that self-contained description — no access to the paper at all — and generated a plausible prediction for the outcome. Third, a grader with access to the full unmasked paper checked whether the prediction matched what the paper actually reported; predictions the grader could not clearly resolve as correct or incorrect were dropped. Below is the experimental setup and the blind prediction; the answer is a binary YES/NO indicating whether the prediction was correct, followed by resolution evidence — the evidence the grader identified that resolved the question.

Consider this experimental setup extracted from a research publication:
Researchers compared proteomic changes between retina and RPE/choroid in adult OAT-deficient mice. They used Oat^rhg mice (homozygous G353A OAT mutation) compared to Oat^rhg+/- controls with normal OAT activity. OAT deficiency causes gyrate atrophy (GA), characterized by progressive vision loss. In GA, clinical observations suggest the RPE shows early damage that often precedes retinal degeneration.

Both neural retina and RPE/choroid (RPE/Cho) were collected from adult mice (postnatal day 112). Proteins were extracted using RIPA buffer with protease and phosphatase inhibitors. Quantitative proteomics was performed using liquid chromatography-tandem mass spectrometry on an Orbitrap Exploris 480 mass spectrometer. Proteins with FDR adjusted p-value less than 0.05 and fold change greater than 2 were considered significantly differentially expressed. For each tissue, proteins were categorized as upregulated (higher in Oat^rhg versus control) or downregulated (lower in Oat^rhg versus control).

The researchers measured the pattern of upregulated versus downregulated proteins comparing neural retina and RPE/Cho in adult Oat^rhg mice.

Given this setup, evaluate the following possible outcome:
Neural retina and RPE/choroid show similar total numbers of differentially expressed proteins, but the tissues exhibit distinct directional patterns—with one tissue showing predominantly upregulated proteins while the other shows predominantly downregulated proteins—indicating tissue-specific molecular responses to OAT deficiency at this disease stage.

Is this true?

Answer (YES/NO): NO